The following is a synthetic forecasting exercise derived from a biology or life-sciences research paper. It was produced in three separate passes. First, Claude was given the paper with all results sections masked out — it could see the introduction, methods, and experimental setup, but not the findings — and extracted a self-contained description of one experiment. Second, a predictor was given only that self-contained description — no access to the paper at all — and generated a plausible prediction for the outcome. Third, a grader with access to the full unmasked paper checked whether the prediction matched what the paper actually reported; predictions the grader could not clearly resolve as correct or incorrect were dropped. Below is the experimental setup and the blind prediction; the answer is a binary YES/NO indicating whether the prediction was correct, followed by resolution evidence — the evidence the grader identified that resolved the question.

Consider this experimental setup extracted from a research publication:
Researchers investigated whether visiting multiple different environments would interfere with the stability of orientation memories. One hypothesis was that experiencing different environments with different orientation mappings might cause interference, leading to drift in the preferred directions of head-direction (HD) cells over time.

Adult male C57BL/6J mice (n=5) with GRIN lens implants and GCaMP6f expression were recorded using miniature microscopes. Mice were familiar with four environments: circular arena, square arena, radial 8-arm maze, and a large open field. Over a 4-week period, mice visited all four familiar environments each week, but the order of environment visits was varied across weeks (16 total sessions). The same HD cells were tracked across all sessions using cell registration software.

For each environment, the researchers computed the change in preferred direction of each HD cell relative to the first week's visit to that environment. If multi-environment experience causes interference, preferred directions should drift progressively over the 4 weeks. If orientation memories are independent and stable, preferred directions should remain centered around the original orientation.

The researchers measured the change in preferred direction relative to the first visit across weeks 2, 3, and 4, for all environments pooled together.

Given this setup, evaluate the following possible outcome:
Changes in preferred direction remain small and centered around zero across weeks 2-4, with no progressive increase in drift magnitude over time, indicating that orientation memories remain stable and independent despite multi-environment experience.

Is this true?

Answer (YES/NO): YES